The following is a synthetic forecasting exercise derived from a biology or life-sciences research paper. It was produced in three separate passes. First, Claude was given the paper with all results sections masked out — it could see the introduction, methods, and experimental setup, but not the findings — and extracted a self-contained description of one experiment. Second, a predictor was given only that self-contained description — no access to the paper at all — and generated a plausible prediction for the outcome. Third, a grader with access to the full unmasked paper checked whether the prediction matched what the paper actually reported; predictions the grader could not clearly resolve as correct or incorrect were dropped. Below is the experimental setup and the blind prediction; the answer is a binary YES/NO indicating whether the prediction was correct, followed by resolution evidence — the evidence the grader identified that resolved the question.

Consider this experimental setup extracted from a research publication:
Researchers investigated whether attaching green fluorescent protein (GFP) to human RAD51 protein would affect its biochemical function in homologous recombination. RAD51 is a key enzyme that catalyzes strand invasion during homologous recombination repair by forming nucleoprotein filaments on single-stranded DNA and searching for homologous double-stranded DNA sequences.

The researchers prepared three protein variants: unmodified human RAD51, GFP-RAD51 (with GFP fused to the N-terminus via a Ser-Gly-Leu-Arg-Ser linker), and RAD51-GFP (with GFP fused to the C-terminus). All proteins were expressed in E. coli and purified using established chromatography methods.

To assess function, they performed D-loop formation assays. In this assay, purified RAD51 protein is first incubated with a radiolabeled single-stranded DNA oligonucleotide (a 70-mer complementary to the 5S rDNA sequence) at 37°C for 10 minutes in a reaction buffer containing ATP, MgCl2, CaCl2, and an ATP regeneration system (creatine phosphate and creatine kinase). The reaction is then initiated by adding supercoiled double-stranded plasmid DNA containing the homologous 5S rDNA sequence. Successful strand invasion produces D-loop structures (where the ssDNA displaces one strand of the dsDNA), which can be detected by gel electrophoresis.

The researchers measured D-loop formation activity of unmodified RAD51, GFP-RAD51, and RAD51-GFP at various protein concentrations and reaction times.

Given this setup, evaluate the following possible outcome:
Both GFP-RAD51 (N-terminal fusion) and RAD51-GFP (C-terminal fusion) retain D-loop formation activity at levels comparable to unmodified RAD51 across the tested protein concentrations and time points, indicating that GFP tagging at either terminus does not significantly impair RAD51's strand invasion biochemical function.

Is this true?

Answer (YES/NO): NO